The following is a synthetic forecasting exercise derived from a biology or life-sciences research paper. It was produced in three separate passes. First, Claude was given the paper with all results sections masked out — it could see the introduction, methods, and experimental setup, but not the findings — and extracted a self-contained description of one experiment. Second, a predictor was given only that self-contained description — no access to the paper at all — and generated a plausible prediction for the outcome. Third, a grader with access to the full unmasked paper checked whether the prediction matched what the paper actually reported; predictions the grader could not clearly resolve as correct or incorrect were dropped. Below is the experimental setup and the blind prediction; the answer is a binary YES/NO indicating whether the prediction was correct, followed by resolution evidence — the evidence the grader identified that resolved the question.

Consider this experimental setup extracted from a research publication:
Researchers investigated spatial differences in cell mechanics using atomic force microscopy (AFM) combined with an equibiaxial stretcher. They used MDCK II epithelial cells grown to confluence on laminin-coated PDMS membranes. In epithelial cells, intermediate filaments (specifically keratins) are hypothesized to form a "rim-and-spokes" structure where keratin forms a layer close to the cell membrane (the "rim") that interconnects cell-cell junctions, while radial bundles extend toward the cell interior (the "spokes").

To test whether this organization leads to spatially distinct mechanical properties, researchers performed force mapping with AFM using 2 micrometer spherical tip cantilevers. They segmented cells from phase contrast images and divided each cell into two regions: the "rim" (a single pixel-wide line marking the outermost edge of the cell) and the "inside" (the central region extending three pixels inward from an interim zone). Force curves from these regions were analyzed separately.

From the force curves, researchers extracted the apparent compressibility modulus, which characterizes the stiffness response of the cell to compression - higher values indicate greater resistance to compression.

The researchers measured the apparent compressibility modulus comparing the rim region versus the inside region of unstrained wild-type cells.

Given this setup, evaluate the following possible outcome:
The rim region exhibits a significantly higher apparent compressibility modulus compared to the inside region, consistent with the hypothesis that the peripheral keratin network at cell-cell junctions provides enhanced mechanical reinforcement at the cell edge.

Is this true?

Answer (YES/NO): YES